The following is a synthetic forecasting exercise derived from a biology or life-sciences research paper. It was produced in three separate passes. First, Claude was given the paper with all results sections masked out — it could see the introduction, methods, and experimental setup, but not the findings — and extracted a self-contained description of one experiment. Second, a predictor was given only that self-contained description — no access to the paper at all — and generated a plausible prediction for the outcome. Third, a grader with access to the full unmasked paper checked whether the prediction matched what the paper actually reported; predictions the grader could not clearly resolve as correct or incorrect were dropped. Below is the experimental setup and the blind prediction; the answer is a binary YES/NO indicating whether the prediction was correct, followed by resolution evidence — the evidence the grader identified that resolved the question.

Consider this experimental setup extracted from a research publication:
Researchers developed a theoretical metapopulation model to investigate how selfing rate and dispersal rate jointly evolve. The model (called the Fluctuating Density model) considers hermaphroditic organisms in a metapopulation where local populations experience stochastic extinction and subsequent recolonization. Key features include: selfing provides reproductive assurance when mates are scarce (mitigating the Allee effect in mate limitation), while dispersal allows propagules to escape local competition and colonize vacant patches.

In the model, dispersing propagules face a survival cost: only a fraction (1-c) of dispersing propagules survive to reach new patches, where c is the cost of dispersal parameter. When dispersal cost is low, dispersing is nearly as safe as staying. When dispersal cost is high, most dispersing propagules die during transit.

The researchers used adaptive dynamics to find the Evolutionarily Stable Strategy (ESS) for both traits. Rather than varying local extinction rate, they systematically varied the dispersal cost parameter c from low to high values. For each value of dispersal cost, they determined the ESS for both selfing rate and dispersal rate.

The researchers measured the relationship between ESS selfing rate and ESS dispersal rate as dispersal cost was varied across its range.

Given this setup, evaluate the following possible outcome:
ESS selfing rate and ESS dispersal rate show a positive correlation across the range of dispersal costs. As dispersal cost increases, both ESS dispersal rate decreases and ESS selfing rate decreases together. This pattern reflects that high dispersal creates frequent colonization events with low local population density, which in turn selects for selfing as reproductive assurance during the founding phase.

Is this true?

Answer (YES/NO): NO